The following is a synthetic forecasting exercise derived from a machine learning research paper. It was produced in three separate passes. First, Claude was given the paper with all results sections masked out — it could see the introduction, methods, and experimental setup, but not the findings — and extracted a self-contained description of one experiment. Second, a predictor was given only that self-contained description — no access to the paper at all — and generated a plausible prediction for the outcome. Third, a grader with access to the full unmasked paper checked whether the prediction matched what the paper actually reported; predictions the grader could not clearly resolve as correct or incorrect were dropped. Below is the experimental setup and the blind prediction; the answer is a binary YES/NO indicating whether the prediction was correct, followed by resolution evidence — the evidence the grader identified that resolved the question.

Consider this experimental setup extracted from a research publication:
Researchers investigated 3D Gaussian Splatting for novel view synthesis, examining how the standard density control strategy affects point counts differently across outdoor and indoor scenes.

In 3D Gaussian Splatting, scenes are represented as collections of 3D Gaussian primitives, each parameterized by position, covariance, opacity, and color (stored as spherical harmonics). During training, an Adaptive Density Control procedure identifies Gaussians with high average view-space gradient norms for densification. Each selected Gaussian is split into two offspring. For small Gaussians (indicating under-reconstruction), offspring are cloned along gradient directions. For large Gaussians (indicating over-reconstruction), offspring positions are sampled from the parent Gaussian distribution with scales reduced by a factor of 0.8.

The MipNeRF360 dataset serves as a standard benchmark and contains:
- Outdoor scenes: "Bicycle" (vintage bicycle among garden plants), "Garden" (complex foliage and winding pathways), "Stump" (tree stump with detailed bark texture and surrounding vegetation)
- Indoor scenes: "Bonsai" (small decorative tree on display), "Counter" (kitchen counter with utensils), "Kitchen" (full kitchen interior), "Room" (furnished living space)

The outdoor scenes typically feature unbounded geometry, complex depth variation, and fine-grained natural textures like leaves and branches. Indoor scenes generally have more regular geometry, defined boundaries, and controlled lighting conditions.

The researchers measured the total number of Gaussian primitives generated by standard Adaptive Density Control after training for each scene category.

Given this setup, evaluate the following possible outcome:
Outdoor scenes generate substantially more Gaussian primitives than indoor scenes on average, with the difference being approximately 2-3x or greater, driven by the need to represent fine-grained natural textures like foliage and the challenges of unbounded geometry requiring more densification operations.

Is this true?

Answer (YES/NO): YES